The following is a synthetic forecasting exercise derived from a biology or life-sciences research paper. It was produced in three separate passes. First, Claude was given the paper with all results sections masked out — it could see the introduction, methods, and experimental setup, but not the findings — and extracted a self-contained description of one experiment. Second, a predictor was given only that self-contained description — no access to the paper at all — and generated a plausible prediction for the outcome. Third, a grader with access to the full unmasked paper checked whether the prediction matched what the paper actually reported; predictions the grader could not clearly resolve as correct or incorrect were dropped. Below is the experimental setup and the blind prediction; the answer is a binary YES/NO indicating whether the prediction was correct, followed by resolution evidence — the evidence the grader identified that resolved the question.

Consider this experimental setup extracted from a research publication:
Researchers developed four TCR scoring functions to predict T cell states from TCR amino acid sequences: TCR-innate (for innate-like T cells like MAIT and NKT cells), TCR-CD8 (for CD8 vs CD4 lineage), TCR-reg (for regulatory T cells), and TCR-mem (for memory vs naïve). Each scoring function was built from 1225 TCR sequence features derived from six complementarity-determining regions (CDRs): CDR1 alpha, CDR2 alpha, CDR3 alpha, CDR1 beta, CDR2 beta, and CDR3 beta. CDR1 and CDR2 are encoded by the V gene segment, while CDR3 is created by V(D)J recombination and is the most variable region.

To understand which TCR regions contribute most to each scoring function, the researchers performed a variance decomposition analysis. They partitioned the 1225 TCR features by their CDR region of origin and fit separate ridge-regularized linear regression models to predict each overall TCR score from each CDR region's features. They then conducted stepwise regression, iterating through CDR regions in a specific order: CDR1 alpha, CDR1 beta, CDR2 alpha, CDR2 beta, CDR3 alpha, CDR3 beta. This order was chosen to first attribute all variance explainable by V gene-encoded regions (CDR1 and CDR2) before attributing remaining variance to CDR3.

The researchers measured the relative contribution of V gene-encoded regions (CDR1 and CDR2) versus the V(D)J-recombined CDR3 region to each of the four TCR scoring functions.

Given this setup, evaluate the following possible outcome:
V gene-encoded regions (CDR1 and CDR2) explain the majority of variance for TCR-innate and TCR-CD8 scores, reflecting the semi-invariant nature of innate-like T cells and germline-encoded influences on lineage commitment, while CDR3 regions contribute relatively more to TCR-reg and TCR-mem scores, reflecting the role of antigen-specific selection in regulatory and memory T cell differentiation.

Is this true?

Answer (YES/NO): NO